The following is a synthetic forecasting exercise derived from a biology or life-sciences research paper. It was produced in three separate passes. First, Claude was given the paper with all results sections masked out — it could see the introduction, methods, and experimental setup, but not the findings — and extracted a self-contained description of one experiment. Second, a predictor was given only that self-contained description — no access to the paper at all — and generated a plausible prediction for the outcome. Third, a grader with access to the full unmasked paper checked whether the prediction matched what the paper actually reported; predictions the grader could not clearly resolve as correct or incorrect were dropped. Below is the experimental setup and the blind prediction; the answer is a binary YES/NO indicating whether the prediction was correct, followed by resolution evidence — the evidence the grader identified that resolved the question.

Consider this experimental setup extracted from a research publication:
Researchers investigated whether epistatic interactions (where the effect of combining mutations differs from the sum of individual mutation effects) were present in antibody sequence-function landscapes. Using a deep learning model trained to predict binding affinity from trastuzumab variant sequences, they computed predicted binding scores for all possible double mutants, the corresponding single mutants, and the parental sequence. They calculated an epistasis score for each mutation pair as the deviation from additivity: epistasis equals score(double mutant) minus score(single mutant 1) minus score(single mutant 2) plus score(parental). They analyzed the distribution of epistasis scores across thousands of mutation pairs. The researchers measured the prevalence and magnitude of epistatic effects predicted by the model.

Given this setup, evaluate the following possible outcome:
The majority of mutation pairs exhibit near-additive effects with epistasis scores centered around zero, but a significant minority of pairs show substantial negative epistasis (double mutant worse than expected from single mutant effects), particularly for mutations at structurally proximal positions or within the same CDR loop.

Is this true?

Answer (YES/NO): NO